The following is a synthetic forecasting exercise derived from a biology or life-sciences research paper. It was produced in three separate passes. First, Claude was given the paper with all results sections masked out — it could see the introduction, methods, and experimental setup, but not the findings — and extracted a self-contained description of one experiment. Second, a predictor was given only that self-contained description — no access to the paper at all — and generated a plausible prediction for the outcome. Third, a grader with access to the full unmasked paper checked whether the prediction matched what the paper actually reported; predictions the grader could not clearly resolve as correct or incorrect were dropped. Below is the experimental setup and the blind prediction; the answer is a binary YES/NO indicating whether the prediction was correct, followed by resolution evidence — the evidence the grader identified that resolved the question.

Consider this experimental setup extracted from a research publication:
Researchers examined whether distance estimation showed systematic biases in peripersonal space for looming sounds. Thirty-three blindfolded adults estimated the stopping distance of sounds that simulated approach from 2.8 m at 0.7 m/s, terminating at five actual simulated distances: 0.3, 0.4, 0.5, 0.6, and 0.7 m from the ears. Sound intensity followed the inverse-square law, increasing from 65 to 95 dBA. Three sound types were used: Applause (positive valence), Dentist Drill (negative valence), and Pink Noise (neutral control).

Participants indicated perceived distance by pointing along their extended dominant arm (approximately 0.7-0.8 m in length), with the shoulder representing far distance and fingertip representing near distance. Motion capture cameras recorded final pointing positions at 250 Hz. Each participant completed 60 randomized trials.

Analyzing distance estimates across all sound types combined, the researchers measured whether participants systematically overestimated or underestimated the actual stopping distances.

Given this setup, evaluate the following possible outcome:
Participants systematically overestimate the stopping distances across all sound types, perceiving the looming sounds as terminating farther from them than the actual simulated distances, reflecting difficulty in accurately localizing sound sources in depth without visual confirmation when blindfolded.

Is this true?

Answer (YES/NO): NO